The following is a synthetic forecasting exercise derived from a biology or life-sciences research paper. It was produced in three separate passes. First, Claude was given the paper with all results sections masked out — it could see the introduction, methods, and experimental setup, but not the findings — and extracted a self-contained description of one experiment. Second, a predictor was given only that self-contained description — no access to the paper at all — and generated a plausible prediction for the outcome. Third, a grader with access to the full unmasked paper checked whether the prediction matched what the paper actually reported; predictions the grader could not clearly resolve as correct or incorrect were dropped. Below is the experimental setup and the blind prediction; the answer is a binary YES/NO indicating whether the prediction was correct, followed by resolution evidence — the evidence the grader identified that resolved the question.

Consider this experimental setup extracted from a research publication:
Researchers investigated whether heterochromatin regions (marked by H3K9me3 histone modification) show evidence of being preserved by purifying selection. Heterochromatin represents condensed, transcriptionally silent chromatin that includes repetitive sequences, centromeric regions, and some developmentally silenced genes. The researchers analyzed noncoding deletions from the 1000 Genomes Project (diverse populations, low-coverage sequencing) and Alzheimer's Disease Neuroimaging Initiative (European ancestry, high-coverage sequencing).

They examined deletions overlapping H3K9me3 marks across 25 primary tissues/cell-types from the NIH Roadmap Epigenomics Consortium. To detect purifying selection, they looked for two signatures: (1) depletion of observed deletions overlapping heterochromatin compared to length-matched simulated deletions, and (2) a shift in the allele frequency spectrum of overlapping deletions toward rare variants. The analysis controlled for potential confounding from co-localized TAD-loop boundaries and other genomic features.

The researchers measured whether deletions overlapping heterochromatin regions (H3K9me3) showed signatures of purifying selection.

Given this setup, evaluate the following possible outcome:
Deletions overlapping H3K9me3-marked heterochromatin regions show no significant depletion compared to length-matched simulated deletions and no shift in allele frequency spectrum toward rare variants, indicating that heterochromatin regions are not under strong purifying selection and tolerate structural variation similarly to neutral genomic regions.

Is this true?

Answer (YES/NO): YES